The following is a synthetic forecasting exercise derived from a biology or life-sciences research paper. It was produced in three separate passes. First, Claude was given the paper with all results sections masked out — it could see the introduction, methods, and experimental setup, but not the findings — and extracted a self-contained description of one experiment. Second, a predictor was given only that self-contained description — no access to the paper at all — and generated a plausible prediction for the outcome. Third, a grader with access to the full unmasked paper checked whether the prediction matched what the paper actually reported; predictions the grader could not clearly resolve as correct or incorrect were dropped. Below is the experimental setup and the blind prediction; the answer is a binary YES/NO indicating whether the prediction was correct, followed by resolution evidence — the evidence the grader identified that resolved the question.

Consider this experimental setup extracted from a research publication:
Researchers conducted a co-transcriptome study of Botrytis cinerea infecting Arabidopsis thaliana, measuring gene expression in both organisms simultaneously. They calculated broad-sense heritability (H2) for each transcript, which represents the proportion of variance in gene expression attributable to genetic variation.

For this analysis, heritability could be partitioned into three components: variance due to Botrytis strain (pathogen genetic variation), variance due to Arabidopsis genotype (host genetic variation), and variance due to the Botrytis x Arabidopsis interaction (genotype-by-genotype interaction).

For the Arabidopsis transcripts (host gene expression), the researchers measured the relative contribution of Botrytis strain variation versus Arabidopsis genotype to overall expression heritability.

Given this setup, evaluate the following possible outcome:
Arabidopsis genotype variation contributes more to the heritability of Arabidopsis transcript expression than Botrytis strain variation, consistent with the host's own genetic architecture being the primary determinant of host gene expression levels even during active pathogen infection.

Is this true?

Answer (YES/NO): NO